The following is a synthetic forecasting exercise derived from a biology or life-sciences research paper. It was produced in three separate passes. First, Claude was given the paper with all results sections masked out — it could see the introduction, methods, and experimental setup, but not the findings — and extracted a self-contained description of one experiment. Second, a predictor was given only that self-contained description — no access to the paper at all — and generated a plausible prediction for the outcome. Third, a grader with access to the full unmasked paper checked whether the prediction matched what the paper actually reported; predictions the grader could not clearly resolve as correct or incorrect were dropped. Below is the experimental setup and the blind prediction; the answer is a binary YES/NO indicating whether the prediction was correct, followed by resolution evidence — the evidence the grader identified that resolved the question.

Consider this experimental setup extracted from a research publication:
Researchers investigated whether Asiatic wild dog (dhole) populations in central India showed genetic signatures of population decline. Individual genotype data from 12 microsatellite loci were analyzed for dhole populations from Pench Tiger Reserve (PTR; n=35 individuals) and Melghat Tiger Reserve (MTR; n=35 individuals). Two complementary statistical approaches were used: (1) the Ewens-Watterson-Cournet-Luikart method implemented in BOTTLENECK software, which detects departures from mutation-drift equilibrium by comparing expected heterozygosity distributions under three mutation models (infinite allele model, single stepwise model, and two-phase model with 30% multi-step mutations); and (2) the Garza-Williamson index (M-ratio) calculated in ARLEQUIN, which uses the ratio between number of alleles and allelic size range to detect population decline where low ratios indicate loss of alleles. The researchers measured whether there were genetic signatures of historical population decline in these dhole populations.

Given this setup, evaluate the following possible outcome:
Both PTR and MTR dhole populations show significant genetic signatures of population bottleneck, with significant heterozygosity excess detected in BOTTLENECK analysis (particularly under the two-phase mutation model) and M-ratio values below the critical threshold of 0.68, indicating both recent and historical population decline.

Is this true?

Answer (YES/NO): NO